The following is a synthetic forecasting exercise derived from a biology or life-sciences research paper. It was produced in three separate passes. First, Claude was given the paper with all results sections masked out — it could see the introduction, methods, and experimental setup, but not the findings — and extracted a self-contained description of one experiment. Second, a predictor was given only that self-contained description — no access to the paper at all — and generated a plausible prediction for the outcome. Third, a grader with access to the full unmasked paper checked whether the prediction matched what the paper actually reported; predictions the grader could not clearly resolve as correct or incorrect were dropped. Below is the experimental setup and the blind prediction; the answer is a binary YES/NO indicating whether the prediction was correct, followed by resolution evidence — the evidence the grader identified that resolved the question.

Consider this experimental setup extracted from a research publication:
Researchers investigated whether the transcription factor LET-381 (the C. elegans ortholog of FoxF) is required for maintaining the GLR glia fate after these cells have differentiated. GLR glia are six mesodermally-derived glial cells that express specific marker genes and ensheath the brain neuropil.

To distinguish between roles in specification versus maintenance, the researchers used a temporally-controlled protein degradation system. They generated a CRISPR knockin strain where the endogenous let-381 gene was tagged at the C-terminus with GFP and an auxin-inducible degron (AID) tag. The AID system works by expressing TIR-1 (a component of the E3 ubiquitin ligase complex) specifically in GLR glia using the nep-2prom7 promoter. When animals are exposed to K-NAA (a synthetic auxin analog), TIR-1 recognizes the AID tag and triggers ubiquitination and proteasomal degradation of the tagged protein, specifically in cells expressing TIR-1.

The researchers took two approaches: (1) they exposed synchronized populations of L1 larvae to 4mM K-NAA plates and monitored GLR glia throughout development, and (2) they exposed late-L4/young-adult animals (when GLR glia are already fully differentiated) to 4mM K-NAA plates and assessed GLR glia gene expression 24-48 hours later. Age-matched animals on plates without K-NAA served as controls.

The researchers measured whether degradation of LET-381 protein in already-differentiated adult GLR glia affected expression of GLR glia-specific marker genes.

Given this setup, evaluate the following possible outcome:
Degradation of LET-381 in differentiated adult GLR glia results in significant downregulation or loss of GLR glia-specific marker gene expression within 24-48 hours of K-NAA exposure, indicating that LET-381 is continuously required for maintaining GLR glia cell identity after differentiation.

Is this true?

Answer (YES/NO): YES